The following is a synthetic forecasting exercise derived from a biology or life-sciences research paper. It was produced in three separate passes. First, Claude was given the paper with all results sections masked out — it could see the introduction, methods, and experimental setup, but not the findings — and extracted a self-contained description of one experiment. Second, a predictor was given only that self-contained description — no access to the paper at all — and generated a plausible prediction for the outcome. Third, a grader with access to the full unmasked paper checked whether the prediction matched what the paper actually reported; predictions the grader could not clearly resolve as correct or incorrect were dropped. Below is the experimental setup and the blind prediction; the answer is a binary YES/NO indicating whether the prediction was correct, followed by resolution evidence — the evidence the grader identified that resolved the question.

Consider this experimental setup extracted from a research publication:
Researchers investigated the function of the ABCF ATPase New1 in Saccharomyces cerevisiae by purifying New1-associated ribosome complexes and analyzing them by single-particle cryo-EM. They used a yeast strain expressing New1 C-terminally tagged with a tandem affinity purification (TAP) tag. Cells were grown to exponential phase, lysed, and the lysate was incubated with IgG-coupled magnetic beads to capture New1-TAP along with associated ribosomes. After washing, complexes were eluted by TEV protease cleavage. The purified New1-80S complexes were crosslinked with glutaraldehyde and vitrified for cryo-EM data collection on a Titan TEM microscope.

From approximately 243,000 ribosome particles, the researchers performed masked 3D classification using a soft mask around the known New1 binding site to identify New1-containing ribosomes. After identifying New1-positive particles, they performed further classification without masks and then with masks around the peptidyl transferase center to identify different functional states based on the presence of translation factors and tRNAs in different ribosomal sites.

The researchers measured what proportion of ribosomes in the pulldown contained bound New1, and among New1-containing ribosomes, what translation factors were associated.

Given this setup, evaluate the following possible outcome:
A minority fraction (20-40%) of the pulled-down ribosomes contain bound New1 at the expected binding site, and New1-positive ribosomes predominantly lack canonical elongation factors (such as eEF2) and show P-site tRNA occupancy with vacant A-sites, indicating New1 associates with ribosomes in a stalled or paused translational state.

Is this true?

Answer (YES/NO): NO